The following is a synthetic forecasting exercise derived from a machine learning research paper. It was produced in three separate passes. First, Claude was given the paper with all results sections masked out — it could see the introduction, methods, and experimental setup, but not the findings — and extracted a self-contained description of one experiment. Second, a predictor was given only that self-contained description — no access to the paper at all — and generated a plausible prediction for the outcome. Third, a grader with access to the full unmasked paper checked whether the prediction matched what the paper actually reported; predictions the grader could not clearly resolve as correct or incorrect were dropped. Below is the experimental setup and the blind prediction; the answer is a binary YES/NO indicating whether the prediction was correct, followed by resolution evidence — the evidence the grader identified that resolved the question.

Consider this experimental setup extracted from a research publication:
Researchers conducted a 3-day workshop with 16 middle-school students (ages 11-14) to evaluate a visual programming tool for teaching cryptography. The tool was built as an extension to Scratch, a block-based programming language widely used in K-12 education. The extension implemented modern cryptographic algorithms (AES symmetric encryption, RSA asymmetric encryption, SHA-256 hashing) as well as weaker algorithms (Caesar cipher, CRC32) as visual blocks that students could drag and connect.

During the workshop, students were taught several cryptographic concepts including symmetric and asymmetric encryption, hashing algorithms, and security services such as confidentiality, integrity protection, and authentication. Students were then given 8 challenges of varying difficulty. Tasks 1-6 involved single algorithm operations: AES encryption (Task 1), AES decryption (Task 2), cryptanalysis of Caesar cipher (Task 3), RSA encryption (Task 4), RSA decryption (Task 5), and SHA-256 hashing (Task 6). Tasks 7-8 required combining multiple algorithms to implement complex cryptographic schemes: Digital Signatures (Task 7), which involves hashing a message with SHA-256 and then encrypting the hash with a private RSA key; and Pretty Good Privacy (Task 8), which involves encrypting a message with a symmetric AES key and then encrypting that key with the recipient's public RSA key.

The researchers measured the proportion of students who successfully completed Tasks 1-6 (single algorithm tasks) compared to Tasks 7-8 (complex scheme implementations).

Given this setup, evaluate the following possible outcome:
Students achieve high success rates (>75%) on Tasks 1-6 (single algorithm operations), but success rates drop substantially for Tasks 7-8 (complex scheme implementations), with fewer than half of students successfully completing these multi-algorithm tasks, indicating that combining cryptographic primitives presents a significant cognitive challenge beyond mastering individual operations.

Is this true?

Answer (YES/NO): NO